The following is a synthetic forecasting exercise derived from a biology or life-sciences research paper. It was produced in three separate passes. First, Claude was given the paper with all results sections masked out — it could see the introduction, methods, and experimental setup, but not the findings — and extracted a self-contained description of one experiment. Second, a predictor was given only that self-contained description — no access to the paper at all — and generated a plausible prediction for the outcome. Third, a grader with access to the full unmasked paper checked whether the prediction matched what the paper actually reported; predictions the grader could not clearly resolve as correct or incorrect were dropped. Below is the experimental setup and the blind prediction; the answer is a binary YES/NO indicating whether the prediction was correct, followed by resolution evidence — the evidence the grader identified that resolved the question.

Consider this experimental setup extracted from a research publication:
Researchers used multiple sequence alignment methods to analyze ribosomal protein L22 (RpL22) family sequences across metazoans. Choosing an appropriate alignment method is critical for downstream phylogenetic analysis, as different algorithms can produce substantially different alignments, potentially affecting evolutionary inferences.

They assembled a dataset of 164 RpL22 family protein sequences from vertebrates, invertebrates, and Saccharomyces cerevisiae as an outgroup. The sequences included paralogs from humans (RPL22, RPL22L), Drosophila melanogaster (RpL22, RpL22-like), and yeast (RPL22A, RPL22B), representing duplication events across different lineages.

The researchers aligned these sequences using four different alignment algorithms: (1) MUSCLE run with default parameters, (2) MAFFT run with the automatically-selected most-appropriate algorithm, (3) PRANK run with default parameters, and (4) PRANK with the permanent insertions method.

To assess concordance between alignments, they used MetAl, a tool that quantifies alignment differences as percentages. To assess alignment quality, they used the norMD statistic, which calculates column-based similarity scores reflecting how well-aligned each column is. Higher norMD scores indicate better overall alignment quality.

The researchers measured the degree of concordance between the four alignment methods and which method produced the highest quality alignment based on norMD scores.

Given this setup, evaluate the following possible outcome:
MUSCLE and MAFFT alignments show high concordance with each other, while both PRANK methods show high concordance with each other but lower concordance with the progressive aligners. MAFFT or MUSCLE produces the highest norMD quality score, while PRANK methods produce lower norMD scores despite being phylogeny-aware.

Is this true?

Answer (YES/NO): NO